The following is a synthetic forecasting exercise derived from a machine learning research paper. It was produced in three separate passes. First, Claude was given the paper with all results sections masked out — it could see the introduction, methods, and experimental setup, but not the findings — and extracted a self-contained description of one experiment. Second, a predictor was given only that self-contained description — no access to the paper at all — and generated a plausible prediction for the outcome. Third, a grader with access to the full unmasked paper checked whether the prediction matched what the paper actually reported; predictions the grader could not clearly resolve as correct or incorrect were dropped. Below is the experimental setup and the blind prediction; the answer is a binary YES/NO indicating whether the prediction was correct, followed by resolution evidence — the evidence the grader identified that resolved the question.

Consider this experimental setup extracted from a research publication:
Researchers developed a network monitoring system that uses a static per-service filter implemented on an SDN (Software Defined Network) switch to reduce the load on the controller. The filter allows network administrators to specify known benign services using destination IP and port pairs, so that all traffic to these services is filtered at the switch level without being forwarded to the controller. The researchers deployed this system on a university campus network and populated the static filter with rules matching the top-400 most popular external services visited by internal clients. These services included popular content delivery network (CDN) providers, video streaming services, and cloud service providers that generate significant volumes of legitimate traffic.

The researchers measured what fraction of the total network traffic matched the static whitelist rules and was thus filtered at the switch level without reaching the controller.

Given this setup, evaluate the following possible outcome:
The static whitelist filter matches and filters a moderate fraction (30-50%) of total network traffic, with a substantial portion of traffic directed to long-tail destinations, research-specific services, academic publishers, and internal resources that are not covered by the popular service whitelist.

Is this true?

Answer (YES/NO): NO